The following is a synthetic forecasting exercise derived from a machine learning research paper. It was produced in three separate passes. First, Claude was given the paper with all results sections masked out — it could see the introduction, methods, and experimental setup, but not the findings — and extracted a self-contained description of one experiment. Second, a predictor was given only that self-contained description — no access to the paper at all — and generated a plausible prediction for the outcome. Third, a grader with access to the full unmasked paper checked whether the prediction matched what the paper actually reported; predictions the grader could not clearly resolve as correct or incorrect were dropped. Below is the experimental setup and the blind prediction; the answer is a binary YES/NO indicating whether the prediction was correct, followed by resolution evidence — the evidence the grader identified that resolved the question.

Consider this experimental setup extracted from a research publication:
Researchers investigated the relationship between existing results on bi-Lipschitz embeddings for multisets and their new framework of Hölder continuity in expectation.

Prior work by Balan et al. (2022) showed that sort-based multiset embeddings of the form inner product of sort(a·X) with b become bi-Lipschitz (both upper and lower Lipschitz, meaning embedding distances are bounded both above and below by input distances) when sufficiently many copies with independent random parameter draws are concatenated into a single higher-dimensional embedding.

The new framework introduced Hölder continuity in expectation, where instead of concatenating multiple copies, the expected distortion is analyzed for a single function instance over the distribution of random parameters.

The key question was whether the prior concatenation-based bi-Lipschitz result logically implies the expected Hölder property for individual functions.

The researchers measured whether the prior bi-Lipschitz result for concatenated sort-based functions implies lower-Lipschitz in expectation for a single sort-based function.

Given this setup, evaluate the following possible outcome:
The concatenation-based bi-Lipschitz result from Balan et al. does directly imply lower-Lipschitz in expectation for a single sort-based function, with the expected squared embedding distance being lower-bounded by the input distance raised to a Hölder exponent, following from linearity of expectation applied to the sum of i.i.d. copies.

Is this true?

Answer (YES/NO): YES